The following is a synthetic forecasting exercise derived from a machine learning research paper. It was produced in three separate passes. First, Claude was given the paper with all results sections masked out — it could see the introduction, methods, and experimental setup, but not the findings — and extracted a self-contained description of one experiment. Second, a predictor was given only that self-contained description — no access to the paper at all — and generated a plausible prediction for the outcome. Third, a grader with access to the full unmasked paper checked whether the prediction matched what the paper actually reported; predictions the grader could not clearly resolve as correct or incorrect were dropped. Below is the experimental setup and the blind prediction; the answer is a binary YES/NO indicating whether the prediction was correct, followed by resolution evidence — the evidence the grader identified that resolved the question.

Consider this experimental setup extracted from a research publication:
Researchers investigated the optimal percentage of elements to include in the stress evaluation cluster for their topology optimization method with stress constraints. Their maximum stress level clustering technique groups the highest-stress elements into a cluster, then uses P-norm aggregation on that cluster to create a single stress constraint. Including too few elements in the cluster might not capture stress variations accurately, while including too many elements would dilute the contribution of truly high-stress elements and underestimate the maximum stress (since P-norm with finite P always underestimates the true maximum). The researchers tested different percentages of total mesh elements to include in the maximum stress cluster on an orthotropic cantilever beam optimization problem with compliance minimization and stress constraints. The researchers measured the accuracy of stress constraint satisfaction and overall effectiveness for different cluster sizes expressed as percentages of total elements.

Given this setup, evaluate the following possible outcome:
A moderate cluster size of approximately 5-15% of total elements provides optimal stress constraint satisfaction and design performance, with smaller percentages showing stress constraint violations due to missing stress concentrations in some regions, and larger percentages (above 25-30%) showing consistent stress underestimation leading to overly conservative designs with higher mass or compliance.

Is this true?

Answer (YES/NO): NO